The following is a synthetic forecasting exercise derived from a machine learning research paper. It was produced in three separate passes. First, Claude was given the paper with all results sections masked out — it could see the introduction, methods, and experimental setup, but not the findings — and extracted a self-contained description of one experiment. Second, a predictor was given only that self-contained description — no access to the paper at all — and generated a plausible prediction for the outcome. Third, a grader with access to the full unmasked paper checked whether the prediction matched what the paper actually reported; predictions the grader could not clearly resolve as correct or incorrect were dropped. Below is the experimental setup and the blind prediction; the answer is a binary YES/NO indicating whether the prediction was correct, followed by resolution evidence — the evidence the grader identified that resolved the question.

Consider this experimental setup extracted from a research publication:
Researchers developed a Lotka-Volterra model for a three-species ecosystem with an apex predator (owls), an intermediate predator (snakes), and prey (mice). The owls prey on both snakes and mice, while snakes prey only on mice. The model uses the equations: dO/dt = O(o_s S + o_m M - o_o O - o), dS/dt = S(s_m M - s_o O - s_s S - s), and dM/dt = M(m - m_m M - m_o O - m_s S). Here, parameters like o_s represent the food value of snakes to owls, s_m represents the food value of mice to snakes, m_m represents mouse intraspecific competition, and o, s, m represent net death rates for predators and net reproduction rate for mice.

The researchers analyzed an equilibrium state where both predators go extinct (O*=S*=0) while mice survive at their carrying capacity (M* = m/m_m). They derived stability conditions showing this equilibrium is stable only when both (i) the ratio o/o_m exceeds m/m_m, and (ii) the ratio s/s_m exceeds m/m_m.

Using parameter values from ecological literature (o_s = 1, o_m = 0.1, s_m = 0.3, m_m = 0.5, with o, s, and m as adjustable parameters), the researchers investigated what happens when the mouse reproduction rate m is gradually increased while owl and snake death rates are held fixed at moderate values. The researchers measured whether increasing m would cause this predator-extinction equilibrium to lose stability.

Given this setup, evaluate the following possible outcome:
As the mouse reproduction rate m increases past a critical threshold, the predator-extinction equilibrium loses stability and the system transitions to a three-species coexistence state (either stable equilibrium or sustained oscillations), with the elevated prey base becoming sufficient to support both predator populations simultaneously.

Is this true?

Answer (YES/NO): NO